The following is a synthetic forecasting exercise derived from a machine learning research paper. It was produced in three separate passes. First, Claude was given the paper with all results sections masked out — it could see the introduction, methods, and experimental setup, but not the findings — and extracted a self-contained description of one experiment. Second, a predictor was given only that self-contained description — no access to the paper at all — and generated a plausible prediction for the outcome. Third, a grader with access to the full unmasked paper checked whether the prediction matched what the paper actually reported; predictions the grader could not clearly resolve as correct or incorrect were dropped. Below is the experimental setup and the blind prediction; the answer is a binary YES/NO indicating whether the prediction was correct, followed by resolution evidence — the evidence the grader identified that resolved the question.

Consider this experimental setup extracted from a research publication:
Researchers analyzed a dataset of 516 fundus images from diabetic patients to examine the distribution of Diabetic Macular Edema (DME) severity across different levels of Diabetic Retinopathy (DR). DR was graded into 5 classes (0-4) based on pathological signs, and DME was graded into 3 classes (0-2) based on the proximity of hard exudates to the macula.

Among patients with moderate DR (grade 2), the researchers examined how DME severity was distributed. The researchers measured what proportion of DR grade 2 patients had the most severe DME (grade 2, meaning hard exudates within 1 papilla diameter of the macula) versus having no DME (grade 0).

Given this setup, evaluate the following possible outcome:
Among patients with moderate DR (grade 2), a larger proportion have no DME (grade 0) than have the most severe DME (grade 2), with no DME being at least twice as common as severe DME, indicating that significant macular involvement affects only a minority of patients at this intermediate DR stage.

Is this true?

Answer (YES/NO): NO